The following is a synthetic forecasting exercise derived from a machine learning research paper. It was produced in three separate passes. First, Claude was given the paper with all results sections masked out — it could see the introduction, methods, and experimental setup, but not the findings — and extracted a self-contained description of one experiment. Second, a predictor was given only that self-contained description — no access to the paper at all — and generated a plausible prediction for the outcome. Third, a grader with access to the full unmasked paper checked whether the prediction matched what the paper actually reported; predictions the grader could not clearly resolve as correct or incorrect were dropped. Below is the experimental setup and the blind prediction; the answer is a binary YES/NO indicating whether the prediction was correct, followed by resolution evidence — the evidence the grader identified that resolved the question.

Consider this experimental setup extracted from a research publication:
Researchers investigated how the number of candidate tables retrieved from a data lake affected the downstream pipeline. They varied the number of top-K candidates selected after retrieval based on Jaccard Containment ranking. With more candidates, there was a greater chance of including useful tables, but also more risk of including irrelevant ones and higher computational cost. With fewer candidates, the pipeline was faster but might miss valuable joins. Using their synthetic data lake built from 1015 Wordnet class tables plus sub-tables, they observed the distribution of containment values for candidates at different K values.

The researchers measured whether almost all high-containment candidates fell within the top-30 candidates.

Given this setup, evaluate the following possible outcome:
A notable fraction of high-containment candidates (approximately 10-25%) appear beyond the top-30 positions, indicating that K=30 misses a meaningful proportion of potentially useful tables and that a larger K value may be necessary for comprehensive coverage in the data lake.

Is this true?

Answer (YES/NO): NO